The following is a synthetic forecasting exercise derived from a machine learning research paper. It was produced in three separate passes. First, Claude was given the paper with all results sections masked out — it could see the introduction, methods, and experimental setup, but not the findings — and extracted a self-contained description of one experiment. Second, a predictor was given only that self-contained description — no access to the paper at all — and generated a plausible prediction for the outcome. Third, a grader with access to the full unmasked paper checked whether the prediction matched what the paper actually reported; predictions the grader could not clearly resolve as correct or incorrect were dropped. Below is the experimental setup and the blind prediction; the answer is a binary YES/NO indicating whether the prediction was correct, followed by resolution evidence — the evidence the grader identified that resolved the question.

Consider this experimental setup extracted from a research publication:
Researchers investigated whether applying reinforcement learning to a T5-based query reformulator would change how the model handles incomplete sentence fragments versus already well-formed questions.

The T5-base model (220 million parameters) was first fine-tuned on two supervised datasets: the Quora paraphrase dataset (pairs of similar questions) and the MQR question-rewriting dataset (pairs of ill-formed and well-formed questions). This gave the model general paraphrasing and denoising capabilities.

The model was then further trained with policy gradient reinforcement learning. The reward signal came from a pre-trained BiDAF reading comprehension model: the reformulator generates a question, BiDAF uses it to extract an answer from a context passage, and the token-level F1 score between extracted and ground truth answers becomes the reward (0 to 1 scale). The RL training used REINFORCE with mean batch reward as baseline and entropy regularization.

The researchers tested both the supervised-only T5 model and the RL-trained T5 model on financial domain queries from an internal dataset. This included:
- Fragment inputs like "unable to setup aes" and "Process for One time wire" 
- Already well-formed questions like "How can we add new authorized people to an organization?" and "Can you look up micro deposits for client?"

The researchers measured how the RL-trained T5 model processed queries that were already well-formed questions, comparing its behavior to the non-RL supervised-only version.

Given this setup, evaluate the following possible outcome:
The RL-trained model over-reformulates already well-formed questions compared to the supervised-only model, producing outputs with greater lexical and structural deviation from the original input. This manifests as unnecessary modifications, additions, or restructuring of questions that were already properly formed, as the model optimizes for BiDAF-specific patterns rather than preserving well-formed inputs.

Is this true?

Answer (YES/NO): NO